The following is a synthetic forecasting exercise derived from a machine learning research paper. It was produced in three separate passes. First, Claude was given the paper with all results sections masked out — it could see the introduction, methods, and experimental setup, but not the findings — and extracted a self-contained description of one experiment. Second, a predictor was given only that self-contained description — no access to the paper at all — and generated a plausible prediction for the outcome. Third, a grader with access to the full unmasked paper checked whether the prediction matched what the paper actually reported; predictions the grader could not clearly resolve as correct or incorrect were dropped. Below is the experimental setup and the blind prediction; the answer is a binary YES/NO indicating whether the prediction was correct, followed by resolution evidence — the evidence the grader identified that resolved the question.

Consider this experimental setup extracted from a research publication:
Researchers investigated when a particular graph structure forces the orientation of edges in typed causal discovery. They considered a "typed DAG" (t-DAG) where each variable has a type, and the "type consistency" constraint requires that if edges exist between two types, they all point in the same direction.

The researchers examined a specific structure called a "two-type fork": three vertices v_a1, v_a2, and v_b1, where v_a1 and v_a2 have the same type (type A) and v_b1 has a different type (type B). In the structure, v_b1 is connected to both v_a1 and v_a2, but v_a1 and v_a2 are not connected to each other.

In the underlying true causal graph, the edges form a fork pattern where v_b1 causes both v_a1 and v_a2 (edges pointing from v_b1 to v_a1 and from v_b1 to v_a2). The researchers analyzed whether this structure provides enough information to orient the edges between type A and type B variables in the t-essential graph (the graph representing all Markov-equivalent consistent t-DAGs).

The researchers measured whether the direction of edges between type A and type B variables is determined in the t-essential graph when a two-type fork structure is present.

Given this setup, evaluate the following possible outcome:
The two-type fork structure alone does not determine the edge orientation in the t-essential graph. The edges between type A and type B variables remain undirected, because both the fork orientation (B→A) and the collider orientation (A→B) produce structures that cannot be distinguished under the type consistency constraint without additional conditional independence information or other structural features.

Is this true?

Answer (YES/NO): NO